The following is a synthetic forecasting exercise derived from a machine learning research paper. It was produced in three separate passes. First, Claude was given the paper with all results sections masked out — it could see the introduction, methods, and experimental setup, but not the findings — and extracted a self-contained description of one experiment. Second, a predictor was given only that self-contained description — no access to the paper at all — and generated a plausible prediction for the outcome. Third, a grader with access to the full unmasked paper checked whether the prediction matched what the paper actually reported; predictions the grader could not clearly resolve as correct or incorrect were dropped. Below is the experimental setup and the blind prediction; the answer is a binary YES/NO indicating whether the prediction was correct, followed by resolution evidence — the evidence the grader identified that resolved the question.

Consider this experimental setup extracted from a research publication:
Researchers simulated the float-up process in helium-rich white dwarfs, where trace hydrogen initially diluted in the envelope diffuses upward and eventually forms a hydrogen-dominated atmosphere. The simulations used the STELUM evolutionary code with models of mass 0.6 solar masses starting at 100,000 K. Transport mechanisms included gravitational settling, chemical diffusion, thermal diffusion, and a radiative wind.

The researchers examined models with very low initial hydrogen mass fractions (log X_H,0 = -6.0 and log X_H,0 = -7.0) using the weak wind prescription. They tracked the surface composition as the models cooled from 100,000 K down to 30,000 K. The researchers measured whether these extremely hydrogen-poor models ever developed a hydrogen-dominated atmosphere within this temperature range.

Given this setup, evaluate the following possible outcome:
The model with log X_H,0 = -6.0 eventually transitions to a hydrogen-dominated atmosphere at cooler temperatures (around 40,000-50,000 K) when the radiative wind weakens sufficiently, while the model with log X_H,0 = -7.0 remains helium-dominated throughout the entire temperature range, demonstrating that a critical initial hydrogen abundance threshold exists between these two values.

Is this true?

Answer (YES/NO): NO